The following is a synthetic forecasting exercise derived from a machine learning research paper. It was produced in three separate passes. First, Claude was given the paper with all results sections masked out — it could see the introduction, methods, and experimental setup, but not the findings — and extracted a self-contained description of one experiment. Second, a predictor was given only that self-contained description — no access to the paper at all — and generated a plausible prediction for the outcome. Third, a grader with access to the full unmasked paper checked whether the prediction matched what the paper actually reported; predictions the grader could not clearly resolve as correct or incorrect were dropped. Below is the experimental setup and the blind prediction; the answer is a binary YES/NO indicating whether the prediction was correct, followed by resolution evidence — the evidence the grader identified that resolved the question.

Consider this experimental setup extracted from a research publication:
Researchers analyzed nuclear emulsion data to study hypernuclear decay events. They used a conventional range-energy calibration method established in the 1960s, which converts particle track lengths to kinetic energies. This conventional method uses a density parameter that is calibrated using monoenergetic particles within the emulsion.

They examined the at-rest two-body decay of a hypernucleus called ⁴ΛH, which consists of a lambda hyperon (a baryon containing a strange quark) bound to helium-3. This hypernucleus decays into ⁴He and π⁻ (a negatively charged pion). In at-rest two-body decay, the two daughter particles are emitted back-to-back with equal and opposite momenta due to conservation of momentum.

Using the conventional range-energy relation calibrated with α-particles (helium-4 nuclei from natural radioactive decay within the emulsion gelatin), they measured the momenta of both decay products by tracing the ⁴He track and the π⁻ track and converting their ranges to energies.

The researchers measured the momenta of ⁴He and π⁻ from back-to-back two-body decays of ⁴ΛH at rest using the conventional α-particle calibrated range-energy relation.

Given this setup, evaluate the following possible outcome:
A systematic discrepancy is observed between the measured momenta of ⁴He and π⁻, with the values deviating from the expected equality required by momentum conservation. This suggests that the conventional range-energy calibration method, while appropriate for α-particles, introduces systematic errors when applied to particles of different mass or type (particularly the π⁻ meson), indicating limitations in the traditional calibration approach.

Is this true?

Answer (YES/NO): YES